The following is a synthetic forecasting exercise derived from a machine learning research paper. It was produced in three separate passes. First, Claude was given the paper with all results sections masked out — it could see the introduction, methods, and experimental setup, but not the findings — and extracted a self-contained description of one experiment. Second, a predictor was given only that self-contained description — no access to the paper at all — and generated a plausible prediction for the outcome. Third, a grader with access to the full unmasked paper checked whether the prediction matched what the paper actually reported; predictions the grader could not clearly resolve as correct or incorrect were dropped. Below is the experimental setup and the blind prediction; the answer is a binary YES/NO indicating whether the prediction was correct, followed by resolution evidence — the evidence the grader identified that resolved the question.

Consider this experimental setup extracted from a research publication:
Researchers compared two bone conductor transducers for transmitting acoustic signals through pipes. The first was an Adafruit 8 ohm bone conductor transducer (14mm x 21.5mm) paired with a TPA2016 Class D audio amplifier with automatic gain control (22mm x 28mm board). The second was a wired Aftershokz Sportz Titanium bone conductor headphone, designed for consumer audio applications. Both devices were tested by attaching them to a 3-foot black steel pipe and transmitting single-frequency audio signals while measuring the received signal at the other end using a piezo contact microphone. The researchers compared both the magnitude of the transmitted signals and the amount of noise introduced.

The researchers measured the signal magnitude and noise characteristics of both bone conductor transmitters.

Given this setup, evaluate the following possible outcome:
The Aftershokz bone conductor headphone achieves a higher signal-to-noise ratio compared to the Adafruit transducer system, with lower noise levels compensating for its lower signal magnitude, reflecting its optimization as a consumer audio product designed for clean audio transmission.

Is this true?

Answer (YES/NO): NO